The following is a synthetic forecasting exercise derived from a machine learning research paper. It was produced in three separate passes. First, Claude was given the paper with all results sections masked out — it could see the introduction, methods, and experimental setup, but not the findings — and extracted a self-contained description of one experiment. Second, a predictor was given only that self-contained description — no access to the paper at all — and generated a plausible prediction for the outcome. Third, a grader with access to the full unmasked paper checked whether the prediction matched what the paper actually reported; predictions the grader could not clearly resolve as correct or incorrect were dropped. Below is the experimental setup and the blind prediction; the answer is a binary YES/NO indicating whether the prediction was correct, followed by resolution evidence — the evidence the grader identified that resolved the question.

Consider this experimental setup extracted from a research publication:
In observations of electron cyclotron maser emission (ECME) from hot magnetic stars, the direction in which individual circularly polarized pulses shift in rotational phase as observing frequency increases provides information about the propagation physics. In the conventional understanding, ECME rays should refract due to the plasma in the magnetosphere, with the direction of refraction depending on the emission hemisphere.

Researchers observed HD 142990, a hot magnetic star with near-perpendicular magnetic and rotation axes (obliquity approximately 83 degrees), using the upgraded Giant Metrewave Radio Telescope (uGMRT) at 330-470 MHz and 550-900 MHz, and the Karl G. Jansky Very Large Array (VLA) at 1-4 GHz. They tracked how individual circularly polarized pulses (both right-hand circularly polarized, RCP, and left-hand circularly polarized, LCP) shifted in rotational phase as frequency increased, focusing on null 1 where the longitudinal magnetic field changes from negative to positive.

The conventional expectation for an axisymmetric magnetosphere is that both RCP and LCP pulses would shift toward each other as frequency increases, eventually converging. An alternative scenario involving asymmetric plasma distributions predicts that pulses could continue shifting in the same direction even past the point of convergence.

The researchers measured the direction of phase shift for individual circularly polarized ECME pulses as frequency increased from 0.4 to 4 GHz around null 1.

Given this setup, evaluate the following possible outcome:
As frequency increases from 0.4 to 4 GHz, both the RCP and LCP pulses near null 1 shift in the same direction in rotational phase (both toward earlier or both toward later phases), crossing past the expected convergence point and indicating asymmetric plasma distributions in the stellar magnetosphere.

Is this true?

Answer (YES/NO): NO